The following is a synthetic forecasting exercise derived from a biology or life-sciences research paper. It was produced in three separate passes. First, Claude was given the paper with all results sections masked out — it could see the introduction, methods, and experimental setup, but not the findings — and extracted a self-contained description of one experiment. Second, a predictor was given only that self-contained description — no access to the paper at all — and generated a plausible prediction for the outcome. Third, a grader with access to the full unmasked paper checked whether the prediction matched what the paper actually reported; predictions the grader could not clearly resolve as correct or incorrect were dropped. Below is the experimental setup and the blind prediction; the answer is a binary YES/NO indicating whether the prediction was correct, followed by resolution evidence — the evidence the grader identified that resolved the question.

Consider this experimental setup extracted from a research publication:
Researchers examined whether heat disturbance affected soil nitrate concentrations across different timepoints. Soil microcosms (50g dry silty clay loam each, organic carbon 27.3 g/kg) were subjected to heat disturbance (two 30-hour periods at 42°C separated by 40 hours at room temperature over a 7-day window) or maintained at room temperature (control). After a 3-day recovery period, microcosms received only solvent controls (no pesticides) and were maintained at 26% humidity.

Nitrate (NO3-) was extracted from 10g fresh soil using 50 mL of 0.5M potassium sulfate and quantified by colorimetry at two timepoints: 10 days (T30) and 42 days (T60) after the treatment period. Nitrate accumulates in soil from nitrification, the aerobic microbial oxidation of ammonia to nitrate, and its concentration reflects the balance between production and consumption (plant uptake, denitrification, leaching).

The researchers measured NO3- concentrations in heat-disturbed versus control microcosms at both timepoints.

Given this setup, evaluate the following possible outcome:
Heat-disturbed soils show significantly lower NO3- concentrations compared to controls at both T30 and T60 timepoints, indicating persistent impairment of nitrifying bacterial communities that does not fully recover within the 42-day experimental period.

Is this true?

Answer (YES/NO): NO